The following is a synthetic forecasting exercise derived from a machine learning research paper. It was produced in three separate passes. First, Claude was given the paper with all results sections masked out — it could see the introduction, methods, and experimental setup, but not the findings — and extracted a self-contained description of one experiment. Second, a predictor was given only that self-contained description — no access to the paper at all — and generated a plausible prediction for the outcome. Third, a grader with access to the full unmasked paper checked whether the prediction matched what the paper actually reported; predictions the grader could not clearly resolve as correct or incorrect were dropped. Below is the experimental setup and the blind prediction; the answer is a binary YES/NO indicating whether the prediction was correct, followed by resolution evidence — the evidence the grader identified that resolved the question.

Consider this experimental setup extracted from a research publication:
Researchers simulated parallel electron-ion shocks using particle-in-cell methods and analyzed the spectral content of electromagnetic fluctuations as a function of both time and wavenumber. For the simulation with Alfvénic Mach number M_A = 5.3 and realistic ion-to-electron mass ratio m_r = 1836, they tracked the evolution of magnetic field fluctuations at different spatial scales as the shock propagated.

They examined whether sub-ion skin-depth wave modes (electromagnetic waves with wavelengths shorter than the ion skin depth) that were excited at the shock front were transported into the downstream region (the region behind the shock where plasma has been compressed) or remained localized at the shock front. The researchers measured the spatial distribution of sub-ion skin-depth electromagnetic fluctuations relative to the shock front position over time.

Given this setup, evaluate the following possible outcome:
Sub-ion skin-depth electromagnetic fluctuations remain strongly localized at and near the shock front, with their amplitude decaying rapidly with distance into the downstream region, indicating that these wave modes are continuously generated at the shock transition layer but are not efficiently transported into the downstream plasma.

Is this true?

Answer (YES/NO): NO